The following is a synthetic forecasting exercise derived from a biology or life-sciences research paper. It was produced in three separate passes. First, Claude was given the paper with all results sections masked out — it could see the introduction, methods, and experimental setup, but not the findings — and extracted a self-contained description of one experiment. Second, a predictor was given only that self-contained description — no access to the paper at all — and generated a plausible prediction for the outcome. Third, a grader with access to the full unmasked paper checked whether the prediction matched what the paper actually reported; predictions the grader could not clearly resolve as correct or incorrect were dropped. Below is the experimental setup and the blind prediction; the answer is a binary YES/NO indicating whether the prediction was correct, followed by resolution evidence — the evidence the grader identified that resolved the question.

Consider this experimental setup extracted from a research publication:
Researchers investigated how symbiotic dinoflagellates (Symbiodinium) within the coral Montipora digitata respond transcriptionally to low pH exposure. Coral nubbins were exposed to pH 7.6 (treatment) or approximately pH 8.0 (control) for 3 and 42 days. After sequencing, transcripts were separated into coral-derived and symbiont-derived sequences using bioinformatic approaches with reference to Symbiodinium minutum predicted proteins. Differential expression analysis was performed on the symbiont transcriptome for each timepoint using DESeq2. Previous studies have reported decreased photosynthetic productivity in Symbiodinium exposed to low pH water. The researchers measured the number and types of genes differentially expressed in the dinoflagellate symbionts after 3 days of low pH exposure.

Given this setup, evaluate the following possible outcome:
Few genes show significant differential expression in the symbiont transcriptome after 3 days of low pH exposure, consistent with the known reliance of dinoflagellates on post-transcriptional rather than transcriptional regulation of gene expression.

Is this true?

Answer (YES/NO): NO